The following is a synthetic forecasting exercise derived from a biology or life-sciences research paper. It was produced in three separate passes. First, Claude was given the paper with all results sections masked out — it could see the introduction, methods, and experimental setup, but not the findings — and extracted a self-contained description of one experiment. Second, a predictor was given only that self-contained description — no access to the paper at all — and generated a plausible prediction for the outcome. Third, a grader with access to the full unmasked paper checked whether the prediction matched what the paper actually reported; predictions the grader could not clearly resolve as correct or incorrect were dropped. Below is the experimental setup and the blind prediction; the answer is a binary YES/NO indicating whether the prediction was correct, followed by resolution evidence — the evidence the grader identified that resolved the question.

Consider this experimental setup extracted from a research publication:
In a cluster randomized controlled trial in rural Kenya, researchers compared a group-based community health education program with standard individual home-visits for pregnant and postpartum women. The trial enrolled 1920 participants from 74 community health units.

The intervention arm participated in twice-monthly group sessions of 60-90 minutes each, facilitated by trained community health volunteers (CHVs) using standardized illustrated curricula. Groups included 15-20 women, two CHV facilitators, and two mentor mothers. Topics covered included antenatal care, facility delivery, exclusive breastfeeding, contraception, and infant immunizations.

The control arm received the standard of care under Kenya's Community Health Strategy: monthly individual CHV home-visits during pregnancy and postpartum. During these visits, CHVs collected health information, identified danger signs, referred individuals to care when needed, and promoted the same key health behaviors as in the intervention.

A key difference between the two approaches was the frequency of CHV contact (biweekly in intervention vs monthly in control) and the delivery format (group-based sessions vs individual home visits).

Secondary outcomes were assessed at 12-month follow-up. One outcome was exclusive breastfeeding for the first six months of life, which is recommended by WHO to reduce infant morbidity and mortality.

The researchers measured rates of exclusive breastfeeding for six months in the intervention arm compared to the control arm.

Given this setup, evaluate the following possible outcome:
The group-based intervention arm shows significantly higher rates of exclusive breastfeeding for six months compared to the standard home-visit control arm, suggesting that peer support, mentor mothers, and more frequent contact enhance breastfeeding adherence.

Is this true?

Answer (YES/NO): YES